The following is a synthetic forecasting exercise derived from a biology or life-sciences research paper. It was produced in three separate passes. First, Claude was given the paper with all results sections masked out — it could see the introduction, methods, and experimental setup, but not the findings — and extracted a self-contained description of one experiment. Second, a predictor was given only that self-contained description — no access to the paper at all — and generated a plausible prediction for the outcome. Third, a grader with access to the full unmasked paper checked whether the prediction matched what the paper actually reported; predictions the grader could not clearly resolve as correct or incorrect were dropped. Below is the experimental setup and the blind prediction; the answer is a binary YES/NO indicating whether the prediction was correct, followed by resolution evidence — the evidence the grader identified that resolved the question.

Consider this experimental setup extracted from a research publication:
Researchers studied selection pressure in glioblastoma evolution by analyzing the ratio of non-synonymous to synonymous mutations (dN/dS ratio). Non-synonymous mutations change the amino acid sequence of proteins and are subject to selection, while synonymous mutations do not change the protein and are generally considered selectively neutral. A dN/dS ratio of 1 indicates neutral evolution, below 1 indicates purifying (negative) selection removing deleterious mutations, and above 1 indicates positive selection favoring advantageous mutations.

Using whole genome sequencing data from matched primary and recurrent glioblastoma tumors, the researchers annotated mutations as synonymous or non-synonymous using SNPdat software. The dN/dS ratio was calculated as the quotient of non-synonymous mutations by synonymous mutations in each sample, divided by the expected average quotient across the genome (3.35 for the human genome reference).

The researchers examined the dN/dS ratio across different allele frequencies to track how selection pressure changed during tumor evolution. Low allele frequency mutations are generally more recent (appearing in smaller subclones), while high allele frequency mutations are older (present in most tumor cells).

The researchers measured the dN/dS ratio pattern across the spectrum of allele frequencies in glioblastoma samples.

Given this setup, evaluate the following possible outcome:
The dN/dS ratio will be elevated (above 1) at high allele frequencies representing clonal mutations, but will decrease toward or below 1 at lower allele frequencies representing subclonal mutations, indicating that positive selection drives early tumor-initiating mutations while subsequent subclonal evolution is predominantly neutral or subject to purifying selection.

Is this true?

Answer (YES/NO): NO